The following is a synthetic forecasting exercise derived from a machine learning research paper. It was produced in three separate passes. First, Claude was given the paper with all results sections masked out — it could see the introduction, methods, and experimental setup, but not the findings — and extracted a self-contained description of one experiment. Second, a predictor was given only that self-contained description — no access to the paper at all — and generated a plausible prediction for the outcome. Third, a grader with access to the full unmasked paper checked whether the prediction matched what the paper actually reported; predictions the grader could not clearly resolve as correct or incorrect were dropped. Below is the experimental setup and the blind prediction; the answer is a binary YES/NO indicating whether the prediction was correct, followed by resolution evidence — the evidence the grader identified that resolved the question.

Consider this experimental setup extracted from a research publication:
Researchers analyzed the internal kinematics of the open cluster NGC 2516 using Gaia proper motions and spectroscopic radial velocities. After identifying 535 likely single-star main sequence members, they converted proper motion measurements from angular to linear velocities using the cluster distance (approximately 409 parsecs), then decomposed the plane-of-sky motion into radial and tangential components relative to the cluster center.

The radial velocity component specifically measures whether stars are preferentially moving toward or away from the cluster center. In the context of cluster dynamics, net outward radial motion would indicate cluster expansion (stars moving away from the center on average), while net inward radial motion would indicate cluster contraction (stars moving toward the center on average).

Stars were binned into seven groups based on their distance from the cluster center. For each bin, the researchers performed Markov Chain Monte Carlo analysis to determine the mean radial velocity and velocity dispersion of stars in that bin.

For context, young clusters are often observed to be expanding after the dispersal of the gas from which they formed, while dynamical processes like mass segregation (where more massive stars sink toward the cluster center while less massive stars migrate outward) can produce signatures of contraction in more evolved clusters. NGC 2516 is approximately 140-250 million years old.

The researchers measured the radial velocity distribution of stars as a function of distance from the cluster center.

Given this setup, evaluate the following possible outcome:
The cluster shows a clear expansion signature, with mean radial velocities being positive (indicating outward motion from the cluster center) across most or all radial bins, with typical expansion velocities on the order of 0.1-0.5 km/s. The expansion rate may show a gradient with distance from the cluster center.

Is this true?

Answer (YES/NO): NO